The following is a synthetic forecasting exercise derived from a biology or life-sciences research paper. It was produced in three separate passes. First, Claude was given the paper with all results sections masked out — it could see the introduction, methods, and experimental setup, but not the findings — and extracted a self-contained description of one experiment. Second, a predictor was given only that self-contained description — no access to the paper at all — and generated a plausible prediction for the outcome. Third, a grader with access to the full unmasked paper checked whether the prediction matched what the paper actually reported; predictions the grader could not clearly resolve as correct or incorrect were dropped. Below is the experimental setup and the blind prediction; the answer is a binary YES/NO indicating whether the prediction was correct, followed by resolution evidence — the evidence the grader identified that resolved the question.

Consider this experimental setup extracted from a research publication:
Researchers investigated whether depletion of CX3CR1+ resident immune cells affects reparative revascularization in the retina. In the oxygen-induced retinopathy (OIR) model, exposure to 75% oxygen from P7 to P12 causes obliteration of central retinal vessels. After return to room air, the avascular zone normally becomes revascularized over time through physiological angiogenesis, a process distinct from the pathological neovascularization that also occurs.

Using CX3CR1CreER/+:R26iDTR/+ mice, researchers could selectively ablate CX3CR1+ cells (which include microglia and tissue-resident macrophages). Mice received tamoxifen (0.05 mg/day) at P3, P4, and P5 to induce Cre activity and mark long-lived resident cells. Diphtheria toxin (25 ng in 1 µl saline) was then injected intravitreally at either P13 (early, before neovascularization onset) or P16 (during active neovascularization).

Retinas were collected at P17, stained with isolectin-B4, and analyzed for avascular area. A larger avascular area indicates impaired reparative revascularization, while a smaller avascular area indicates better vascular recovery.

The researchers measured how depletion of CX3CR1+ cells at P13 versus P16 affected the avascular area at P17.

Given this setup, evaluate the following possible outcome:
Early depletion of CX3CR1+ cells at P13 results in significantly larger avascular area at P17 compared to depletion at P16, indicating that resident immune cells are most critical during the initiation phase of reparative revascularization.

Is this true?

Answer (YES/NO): NO